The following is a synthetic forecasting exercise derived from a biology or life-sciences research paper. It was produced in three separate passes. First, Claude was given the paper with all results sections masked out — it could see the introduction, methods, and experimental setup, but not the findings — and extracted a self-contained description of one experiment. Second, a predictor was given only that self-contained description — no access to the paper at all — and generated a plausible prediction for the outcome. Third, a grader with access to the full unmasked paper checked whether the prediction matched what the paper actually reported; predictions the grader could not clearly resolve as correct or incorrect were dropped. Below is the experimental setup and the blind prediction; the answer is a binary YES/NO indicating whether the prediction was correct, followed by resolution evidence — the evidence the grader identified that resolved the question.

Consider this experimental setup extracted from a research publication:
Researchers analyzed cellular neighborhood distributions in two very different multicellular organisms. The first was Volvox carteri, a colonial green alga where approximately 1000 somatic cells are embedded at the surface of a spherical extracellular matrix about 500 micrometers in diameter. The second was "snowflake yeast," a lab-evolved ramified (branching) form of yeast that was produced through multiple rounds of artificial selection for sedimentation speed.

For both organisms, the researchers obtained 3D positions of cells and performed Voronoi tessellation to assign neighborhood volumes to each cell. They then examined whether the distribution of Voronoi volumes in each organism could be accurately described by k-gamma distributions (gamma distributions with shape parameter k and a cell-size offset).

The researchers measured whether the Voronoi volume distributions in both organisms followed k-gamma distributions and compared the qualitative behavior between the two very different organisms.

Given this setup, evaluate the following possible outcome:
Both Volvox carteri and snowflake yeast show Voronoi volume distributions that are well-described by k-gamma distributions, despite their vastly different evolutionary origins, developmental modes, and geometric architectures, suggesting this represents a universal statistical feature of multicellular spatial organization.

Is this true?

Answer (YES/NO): YES